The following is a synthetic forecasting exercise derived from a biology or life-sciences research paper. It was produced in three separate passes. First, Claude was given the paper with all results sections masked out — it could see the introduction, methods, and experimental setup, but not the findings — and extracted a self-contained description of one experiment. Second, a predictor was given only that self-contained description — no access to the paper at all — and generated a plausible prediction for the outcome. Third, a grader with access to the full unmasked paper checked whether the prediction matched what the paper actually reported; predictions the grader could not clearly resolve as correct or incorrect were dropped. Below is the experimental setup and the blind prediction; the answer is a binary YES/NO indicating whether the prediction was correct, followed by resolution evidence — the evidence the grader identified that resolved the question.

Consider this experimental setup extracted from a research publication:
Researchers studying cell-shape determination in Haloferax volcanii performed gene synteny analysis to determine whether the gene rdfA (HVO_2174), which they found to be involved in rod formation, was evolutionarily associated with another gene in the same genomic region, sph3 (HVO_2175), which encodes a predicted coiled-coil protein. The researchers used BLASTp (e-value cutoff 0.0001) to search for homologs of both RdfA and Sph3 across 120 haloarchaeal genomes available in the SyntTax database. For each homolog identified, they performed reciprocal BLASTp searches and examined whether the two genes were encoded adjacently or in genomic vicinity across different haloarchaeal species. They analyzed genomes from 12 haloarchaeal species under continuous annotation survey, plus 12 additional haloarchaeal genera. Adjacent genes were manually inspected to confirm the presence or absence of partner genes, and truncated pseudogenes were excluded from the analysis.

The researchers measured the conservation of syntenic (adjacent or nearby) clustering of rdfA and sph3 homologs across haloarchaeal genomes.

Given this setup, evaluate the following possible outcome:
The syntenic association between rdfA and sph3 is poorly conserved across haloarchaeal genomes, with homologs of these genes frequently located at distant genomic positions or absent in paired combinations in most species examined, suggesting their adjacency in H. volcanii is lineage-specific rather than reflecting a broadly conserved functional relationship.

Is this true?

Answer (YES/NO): NO